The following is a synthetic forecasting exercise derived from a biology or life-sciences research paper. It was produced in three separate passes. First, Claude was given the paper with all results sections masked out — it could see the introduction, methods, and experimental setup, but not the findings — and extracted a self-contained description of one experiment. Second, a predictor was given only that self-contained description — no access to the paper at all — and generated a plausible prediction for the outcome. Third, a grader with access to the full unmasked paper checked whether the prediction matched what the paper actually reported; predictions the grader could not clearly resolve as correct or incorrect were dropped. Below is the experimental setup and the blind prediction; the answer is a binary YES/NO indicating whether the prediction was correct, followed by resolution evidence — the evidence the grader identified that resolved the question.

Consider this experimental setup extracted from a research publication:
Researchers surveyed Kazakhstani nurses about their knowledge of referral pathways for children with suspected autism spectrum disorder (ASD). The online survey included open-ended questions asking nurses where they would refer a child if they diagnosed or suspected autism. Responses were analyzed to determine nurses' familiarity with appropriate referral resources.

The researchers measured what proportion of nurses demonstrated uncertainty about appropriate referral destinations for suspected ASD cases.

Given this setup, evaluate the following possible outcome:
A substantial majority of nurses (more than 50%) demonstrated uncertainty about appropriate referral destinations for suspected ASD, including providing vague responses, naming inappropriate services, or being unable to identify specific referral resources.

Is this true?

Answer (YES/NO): NO